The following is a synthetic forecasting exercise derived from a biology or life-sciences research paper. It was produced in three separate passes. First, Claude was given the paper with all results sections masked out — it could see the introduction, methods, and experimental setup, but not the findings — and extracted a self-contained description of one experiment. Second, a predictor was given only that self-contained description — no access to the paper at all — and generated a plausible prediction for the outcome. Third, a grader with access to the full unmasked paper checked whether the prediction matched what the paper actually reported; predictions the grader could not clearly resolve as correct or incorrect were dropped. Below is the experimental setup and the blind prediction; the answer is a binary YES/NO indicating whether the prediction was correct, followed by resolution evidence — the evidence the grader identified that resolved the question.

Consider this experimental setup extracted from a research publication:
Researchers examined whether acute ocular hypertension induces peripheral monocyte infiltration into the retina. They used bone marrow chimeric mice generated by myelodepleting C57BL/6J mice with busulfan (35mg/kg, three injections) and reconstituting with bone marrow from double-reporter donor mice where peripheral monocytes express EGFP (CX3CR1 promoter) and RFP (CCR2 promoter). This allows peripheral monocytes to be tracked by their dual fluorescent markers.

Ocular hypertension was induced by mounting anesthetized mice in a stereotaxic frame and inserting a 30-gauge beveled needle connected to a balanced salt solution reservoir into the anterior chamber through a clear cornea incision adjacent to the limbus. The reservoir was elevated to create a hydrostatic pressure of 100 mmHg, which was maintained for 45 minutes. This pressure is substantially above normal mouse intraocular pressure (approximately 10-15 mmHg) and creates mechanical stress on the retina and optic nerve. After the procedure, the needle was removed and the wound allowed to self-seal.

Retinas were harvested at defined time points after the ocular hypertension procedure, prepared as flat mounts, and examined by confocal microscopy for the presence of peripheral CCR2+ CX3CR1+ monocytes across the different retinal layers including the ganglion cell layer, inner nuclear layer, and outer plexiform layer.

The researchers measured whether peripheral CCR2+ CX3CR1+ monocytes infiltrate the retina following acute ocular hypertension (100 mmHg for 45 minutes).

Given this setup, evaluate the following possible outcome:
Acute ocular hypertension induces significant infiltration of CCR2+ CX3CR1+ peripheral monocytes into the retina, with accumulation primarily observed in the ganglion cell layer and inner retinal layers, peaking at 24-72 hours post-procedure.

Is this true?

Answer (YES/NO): NO